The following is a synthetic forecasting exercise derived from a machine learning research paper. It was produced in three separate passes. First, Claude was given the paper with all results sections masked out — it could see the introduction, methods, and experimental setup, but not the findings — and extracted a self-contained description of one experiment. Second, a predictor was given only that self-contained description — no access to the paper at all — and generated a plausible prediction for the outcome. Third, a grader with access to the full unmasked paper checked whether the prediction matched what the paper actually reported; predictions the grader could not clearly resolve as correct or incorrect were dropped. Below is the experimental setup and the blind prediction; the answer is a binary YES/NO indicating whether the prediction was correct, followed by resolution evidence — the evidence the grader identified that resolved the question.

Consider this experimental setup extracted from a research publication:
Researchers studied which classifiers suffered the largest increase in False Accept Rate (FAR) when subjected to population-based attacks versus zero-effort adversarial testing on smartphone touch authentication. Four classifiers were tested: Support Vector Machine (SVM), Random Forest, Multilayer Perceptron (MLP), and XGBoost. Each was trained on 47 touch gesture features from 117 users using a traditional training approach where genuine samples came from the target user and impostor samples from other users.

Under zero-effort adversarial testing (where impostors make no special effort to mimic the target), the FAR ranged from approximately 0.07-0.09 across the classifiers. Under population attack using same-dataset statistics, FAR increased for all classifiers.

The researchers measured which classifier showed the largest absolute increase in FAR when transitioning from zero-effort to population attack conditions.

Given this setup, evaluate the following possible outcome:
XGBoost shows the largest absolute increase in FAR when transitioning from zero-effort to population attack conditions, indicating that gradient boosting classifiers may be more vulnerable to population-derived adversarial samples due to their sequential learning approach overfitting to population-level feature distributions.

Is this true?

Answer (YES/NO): NO